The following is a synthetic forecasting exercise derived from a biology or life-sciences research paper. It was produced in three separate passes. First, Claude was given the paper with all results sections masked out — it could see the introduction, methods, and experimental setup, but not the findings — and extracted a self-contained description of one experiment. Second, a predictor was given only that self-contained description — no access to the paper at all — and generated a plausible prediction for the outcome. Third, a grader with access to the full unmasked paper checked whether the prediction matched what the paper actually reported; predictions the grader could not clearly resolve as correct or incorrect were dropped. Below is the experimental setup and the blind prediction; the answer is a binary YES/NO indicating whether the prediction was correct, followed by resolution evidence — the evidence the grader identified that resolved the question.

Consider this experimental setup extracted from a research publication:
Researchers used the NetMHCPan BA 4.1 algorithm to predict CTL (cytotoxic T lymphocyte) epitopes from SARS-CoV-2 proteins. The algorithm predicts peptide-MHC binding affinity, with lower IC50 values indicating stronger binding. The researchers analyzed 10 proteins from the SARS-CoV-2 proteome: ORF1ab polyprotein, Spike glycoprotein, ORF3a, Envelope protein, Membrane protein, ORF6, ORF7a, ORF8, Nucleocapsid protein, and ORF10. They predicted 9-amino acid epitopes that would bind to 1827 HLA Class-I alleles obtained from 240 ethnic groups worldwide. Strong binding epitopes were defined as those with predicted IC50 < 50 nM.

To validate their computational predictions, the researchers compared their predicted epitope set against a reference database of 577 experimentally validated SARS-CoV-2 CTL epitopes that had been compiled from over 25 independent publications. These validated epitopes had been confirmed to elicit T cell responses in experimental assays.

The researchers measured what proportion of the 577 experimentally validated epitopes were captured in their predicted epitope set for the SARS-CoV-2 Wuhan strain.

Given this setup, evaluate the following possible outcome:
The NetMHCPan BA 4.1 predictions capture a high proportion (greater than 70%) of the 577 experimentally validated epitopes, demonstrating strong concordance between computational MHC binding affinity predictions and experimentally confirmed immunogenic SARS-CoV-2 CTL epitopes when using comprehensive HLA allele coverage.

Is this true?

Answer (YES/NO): YES